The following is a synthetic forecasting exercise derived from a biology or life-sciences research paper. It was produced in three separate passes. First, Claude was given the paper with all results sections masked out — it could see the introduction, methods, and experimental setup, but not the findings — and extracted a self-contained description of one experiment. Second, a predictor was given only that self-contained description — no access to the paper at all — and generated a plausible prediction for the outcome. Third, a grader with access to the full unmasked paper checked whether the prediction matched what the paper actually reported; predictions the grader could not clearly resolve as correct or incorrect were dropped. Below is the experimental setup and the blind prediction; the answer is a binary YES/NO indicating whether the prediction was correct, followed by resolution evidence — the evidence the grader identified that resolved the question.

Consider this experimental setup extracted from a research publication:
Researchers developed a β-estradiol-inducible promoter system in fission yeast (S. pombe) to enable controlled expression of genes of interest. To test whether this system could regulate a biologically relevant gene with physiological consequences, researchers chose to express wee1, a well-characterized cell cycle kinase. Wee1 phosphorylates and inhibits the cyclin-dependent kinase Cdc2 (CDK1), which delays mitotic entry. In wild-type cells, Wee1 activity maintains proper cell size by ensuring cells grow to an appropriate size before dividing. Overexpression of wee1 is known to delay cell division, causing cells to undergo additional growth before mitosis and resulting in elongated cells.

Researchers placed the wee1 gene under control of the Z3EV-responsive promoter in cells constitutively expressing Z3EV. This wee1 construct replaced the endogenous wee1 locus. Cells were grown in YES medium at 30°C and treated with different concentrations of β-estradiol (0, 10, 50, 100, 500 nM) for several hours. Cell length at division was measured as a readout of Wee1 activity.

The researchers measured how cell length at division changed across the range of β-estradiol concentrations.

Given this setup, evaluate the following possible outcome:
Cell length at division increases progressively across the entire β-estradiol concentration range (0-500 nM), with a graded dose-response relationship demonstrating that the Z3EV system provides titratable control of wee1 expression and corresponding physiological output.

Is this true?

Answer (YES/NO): YES